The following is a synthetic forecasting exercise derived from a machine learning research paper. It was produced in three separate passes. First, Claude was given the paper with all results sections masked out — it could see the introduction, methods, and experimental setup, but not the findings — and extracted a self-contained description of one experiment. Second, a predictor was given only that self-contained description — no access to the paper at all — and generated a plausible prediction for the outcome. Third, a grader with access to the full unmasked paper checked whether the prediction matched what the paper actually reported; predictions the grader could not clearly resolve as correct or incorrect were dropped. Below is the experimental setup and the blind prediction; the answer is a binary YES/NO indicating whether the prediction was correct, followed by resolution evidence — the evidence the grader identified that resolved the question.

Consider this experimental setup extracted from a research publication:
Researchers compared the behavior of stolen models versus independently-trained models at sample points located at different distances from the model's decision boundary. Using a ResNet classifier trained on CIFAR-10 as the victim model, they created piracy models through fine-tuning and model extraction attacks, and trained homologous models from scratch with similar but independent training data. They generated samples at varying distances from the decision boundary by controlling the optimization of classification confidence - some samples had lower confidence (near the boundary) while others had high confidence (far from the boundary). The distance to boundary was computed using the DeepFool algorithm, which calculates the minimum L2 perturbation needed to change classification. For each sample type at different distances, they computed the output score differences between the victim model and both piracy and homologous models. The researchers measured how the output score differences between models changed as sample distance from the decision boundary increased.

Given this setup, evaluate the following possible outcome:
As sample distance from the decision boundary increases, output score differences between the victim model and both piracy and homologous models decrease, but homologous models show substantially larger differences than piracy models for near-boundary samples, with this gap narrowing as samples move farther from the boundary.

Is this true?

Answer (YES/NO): NO